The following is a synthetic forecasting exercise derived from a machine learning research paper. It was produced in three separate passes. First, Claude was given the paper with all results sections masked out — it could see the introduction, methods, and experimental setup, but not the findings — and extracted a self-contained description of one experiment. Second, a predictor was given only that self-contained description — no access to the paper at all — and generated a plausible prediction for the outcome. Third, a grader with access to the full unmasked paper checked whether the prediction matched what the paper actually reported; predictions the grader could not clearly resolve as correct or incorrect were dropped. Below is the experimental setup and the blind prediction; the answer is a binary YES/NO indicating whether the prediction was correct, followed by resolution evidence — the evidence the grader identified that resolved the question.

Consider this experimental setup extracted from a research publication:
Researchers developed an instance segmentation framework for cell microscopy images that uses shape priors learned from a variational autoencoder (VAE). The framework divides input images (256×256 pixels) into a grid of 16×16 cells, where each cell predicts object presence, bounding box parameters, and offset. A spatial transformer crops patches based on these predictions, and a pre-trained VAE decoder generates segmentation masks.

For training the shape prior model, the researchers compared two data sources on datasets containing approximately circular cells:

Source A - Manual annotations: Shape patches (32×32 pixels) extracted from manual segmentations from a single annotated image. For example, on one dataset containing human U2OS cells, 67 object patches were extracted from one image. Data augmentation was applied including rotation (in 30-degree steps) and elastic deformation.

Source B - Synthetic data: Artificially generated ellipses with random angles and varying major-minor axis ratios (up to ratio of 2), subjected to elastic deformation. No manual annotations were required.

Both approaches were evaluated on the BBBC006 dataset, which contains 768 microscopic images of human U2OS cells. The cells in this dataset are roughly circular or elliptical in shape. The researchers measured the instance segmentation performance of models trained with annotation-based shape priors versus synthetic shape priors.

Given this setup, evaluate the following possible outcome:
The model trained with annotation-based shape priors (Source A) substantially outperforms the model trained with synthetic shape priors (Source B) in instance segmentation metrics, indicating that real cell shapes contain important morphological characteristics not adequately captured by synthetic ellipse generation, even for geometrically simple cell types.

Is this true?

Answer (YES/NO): NO